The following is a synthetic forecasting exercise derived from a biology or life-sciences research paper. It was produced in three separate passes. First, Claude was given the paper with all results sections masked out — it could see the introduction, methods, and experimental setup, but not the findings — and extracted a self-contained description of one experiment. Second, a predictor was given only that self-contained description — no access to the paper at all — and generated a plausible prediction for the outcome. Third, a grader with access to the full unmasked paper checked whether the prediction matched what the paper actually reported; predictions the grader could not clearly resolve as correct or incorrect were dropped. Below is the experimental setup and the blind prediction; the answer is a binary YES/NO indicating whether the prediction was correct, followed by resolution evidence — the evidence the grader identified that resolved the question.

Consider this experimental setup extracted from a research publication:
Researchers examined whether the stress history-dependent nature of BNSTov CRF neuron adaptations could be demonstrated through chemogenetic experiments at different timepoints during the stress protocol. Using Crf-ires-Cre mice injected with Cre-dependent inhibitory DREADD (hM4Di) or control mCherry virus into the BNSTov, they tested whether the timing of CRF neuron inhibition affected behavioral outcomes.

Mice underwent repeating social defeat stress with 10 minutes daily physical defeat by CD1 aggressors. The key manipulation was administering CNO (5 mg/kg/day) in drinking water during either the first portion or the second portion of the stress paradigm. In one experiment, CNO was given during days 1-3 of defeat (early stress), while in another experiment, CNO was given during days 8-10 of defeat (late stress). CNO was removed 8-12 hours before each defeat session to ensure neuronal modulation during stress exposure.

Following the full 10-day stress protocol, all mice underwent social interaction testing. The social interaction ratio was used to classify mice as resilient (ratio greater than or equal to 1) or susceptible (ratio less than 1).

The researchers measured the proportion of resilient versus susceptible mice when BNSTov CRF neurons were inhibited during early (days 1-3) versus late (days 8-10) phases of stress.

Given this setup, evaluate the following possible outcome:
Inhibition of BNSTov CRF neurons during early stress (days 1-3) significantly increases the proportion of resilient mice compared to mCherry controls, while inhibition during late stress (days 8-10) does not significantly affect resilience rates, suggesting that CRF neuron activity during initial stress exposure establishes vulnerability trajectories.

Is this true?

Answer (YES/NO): NO